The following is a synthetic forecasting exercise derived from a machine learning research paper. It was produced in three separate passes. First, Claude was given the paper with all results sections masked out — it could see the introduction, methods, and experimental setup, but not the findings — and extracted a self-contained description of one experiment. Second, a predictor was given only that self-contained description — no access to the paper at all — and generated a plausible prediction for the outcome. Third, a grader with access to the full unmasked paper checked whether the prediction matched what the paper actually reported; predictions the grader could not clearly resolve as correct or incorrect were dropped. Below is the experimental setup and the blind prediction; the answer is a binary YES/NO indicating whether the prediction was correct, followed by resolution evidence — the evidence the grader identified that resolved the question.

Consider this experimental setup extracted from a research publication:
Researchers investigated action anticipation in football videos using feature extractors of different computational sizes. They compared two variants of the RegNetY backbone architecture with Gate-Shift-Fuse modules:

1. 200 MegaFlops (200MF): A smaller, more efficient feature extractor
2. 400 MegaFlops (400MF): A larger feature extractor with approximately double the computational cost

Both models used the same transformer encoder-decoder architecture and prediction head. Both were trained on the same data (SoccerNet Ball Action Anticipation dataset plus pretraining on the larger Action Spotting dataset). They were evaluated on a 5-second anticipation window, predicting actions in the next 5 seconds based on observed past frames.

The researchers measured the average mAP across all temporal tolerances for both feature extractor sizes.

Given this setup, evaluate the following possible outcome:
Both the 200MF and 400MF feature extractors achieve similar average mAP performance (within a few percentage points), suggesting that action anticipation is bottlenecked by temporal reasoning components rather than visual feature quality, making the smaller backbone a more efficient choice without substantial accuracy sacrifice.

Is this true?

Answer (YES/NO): NO